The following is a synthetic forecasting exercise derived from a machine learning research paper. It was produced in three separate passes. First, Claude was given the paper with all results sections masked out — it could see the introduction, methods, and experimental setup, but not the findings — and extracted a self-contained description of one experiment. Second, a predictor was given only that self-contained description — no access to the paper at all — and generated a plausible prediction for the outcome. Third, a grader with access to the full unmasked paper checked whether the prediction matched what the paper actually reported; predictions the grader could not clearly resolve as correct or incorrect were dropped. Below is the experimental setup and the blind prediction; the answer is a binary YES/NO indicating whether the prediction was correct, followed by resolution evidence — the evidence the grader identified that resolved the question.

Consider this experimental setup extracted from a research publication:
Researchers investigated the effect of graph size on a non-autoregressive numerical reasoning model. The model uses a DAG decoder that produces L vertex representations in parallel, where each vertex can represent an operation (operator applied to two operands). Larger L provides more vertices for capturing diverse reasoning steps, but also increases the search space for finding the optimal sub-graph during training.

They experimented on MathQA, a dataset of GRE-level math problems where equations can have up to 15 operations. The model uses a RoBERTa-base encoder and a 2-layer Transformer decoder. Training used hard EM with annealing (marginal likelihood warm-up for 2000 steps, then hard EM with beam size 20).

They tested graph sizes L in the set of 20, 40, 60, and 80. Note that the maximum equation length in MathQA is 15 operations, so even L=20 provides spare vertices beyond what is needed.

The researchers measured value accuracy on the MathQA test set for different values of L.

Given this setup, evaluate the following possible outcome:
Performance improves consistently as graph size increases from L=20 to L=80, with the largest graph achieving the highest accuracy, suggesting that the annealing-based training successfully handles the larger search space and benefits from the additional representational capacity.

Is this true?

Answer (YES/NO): NO